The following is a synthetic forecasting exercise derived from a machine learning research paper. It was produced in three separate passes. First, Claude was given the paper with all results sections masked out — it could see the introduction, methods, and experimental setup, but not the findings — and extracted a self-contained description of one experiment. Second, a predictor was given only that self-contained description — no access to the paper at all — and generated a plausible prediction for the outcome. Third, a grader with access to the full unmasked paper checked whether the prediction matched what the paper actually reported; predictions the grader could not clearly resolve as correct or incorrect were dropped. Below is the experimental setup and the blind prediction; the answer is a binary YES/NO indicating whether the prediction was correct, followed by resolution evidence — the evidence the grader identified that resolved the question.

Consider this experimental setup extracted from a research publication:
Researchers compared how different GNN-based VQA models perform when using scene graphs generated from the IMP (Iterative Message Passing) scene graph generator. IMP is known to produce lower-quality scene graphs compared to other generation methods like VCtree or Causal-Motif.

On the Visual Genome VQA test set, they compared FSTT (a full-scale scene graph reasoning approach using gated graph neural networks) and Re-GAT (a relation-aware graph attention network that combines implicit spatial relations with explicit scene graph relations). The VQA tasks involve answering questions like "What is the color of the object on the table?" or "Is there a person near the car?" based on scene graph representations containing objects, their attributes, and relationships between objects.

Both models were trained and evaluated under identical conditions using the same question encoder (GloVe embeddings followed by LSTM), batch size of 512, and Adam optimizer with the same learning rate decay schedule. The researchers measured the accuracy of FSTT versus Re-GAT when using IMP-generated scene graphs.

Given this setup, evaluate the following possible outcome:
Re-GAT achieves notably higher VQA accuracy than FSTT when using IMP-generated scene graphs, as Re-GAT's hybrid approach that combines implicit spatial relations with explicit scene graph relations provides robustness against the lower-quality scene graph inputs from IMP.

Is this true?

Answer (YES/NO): NO